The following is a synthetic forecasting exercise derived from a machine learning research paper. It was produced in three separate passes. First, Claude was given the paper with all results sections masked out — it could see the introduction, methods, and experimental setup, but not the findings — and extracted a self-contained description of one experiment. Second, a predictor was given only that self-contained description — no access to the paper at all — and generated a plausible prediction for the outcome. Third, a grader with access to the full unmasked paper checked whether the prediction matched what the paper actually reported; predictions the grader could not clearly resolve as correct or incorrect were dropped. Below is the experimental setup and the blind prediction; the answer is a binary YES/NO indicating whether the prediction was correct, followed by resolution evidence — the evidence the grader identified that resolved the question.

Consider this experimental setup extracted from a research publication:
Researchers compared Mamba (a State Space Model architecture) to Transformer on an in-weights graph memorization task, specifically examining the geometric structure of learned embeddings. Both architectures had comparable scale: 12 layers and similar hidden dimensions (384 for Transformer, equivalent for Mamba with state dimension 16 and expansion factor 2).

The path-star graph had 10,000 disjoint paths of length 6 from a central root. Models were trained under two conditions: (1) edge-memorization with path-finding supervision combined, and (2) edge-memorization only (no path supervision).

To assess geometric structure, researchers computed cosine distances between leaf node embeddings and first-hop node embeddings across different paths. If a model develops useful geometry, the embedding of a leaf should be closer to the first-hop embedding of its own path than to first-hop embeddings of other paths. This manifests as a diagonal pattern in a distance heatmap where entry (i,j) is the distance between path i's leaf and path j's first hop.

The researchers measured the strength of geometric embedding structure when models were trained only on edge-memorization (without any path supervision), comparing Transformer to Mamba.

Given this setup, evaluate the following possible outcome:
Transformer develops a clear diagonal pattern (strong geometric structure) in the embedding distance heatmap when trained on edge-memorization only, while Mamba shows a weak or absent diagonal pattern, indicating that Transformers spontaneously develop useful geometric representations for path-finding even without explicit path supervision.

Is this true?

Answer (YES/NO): NO